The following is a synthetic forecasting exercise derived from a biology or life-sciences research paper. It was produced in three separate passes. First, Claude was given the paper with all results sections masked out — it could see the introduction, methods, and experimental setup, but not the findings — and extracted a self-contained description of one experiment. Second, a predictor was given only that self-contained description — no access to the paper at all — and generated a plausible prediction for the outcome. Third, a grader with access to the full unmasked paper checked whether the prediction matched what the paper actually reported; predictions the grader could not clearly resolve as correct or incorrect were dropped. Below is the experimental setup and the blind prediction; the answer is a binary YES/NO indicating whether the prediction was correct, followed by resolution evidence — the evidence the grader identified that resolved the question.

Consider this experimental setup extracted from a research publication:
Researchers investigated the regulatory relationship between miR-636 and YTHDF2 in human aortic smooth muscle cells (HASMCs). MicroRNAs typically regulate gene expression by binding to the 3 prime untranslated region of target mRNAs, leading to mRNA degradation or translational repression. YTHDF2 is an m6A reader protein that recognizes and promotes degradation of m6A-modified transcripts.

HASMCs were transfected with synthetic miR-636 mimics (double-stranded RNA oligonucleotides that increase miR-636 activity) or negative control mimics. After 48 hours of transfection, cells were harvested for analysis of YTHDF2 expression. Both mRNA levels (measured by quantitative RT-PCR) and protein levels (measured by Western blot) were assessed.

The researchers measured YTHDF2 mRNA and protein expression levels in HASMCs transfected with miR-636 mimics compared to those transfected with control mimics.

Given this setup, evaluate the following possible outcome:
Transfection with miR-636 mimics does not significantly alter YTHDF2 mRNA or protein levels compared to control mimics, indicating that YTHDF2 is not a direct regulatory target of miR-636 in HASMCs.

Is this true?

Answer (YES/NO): NO